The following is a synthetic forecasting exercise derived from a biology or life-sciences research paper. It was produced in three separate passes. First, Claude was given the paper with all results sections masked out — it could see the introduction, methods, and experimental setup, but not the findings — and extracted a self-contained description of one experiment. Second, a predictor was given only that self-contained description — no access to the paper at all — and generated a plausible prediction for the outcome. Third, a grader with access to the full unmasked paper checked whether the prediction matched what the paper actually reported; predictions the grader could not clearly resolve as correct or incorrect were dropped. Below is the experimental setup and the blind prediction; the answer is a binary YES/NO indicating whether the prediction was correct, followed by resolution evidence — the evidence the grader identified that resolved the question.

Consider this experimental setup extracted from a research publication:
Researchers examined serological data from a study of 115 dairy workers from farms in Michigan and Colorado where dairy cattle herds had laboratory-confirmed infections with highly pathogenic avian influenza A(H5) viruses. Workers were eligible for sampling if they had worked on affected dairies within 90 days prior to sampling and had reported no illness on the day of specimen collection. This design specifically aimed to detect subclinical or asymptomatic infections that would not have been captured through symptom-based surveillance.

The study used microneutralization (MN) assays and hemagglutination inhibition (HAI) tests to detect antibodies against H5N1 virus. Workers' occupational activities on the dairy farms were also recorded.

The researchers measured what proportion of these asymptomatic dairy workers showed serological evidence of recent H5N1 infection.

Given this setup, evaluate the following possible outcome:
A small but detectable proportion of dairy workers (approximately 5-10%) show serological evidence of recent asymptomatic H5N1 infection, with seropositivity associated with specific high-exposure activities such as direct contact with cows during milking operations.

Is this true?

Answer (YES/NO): YES